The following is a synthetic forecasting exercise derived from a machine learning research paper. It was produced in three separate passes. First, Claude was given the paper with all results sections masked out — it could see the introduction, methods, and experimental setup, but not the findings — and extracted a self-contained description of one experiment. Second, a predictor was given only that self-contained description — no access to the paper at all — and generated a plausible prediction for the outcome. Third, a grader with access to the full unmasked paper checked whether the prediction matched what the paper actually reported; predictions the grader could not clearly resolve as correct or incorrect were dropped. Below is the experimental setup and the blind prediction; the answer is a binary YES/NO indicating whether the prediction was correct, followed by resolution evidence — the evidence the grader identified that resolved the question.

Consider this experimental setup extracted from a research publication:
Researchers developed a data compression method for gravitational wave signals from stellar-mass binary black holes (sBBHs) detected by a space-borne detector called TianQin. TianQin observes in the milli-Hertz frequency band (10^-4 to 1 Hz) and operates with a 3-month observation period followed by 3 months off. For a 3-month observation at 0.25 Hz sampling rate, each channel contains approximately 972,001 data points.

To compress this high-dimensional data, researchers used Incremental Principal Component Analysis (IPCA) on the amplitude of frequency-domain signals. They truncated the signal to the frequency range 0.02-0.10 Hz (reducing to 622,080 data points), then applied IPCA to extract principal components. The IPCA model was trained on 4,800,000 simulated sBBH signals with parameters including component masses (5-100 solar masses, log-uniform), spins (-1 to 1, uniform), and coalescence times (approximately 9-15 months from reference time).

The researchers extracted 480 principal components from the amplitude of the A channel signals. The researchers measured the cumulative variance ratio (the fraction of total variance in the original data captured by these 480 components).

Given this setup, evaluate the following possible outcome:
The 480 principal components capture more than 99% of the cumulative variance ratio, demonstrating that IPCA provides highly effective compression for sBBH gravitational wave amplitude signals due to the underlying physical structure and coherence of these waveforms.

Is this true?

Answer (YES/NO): NO